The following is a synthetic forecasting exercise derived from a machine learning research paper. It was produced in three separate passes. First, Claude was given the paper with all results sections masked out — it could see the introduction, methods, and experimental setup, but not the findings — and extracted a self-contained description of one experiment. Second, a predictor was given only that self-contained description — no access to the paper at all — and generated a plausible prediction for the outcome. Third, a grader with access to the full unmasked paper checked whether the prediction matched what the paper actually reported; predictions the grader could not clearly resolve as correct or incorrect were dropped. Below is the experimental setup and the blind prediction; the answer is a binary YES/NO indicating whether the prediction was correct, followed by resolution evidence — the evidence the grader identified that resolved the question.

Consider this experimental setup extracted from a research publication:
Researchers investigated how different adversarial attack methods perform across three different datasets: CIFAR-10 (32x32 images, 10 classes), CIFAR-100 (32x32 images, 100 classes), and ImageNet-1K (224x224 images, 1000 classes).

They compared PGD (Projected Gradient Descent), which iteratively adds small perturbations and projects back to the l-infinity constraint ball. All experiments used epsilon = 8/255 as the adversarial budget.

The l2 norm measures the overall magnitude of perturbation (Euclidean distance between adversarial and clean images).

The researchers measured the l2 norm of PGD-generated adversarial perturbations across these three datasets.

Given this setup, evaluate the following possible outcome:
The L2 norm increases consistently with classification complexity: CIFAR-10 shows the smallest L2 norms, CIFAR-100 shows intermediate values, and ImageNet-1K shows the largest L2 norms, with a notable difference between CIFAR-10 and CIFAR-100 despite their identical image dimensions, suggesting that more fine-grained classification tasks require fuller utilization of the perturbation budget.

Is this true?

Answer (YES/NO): NO